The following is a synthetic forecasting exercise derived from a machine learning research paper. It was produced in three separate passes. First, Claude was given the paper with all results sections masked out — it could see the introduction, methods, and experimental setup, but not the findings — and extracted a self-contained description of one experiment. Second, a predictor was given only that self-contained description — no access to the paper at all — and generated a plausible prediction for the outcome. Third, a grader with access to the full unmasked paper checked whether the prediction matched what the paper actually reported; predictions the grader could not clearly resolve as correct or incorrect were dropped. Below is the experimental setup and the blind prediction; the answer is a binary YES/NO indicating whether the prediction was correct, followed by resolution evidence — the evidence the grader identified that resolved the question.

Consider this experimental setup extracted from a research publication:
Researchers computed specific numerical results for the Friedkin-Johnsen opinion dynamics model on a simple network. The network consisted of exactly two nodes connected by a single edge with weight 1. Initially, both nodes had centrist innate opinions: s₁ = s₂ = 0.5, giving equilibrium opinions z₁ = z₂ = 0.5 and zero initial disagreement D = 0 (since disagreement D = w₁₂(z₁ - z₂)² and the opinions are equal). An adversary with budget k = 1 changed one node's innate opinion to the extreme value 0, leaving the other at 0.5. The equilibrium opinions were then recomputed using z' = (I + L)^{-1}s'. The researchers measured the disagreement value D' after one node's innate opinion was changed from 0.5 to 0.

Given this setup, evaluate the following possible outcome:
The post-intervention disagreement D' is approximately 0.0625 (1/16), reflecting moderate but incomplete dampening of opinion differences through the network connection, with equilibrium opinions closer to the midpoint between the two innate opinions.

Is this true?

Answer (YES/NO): NO